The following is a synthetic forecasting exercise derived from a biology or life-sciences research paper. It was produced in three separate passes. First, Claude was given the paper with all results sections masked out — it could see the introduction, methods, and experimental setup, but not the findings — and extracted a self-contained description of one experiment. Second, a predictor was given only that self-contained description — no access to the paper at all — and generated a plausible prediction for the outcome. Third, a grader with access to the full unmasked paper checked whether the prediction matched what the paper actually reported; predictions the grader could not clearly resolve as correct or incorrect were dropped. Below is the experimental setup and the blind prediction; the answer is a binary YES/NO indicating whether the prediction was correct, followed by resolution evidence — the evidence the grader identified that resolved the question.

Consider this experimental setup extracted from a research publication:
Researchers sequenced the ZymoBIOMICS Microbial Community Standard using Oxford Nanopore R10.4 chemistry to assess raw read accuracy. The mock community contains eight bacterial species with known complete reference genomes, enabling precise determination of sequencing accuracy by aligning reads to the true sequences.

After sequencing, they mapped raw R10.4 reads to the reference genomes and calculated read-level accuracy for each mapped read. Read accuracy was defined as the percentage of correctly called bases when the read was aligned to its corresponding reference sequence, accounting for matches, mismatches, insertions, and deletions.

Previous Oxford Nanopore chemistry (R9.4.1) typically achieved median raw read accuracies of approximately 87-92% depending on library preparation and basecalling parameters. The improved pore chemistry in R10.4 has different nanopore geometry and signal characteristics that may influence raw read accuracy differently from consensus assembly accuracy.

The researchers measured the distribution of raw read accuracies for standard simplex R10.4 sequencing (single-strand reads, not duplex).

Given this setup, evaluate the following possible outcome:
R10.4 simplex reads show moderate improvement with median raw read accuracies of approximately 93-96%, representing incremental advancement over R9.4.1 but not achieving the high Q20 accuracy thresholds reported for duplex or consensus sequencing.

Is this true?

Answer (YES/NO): NO